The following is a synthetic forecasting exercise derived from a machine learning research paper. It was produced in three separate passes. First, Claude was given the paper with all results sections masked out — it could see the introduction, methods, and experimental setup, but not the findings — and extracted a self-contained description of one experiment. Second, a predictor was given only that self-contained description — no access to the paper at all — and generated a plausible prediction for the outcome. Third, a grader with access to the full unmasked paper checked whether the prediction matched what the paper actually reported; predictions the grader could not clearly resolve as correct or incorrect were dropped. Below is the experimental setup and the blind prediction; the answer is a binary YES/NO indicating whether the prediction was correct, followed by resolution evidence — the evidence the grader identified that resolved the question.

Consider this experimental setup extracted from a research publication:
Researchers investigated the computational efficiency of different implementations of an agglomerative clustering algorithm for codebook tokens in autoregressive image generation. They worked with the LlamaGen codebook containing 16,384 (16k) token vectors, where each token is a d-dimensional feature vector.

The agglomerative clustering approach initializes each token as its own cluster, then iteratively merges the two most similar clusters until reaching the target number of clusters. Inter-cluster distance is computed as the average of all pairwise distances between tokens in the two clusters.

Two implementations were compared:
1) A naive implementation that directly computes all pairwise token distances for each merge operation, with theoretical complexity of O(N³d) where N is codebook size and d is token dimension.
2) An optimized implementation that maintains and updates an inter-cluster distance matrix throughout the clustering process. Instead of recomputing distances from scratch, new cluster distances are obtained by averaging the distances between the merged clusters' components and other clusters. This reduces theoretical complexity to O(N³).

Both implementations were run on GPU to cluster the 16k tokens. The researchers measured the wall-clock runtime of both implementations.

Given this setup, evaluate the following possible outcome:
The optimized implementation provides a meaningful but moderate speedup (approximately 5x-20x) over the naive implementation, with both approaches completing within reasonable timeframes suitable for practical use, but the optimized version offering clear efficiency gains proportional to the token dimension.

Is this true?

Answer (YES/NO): NO